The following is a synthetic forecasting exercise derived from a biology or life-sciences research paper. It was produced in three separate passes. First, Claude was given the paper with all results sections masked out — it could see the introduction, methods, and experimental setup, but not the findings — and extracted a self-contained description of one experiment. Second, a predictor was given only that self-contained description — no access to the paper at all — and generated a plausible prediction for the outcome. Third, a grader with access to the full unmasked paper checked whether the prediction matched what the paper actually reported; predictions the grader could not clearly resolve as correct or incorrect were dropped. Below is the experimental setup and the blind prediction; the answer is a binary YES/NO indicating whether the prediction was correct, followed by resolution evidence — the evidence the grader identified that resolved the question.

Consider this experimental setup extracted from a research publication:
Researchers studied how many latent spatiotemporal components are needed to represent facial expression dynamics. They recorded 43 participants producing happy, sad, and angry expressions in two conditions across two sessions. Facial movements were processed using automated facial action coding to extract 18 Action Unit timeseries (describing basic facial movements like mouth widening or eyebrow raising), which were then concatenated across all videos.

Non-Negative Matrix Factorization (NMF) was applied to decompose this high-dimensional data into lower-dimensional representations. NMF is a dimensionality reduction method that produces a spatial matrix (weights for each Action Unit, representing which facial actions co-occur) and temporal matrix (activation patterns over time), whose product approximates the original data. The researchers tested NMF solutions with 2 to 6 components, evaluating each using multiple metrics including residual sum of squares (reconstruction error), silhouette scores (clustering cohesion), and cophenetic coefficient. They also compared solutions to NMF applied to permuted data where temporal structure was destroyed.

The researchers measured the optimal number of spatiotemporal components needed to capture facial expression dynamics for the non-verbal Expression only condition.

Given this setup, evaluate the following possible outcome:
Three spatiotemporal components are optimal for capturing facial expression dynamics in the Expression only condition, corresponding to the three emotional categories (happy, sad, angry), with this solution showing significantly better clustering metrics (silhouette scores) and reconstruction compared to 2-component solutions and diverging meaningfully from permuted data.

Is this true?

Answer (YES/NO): NO